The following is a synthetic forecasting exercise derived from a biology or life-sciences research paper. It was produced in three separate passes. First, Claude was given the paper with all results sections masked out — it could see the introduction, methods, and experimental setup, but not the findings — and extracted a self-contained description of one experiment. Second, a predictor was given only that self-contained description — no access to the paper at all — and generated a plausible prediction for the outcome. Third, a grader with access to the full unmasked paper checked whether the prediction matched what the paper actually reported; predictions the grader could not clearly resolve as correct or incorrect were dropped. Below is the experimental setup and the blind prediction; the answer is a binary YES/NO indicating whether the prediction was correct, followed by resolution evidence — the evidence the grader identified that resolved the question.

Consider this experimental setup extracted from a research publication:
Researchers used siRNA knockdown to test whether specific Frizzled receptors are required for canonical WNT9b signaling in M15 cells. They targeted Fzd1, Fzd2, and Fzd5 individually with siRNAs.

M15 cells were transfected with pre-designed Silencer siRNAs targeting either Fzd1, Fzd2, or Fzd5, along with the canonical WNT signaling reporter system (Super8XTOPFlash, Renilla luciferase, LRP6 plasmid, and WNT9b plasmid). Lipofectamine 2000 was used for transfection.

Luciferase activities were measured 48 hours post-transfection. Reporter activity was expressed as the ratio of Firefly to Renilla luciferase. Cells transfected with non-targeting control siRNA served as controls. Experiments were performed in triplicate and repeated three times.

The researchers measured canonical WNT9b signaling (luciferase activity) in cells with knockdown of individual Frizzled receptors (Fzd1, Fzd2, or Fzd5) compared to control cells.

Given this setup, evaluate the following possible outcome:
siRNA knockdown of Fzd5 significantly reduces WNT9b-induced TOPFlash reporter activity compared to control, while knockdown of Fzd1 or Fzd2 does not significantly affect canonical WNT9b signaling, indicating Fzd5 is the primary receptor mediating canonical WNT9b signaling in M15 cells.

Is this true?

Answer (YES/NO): YES